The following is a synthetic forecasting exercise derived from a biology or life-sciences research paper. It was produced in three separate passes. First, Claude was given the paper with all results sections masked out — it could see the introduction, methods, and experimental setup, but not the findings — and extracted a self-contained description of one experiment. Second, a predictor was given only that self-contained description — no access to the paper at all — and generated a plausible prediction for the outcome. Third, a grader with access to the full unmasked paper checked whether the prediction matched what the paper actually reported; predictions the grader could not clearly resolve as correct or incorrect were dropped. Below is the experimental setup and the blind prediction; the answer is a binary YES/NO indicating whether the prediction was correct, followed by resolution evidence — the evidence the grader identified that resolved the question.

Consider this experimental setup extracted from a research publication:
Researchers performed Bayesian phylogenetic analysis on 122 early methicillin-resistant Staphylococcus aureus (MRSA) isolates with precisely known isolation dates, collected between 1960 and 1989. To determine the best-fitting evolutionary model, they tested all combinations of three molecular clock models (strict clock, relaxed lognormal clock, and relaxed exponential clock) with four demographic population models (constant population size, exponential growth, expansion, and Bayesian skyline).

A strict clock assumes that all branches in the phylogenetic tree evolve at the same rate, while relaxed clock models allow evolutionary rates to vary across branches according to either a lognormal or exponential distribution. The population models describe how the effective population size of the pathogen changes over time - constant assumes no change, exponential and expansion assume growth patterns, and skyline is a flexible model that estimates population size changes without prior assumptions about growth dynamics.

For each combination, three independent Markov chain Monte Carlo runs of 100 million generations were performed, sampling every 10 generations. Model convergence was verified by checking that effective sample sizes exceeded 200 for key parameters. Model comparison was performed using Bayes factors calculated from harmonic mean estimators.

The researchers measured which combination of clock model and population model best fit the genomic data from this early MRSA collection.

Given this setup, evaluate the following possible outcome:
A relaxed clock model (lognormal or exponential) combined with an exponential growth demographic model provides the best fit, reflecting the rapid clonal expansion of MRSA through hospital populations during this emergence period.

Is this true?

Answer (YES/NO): YES